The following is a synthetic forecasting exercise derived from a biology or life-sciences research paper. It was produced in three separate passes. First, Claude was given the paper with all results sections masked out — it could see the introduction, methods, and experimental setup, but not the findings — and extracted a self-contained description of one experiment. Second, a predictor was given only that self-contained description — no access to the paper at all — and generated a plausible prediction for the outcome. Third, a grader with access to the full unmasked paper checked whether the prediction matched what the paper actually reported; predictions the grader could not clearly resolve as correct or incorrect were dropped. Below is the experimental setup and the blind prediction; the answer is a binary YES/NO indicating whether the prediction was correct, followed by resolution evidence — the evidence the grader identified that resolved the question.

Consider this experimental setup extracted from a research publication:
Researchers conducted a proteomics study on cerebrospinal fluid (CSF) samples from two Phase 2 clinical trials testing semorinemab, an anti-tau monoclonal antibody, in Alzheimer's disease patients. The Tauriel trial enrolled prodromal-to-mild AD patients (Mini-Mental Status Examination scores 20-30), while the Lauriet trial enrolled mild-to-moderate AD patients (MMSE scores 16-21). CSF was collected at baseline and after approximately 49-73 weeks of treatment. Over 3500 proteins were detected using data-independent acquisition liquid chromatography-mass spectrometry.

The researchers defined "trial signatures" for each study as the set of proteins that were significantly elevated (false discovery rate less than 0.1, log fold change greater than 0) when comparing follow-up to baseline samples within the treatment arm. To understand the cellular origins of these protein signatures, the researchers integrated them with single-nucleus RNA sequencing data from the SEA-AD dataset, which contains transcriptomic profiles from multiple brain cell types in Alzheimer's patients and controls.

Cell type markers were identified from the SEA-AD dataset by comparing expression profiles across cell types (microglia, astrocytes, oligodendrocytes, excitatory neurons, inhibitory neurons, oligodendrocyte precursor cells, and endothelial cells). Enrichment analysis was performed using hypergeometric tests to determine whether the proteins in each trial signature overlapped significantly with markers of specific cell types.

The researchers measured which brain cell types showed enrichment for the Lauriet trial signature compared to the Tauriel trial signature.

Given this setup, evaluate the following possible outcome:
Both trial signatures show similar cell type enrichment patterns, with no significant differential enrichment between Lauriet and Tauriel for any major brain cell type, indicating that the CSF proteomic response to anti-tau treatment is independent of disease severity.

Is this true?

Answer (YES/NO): NO